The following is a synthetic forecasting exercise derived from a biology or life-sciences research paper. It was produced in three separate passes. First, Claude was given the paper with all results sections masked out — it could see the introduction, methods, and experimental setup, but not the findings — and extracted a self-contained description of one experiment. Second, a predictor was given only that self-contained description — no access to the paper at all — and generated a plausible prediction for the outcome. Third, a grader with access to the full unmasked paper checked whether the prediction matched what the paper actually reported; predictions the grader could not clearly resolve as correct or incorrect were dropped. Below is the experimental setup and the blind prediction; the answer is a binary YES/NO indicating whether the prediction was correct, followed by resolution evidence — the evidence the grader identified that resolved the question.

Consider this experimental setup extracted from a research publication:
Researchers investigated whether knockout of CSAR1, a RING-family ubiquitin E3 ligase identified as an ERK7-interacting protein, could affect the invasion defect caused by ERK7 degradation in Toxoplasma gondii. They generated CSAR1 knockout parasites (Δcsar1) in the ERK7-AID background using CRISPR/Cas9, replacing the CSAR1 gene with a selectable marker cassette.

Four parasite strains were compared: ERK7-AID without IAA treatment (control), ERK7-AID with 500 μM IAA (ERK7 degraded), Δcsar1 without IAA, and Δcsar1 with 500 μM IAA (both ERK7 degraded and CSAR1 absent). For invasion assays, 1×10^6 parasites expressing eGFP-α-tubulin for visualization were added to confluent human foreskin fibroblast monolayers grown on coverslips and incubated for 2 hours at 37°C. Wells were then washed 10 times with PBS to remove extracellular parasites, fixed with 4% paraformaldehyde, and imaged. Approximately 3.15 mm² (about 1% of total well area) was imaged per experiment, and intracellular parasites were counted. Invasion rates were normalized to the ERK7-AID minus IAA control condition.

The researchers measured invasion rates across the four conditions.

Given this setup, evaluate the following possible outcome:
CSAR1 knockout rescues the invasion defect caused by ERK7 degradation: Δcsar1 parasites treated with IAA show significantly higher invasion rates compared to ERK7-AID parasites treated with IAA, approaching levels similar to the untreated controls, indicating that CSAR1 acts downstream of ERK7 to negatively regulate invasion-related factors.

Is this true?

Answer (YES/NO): YES